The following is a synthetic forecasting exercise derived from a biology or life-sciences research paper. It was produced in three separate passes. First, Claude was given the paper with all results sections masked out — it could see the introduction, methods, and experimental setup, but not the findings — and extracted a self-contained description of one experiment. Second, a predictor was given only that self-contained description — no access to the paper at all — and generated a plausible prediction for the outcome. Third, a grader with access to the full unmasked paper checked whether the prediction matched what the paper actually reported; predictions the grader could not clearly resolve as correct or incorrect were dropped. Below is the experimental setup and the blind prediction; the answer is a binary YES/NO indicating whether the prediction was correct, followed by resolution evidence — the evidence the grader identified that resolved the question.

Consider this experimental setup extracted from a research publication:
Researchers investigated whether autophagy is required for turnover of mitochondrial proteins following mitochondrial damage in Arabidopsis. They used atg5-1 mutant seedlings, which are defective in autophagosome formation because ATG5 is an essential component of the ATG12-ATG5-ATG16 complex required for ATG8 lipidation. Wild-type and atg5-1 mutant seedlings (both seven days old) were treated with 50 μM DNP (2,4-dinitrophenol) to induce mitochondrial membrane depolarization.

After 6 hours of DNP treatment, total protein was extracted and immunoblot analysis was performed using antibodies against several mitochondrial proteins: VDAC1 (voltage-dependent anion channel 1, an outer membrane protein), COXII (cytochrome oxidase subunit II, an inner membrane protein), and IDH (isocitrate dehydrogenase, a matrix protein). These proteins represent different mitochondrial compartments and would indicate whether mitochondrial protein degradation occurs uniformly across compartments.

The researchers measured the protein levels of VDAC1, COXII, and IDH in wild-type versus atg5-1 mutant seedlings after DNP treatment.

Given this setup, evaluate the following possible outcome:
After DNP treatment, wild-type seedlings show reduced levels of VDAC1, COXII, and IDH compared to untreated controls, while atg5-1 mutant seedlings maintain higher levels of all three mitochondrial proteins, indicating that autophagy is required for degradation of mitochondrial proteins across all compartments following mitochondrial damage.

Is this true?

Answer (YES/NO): YES